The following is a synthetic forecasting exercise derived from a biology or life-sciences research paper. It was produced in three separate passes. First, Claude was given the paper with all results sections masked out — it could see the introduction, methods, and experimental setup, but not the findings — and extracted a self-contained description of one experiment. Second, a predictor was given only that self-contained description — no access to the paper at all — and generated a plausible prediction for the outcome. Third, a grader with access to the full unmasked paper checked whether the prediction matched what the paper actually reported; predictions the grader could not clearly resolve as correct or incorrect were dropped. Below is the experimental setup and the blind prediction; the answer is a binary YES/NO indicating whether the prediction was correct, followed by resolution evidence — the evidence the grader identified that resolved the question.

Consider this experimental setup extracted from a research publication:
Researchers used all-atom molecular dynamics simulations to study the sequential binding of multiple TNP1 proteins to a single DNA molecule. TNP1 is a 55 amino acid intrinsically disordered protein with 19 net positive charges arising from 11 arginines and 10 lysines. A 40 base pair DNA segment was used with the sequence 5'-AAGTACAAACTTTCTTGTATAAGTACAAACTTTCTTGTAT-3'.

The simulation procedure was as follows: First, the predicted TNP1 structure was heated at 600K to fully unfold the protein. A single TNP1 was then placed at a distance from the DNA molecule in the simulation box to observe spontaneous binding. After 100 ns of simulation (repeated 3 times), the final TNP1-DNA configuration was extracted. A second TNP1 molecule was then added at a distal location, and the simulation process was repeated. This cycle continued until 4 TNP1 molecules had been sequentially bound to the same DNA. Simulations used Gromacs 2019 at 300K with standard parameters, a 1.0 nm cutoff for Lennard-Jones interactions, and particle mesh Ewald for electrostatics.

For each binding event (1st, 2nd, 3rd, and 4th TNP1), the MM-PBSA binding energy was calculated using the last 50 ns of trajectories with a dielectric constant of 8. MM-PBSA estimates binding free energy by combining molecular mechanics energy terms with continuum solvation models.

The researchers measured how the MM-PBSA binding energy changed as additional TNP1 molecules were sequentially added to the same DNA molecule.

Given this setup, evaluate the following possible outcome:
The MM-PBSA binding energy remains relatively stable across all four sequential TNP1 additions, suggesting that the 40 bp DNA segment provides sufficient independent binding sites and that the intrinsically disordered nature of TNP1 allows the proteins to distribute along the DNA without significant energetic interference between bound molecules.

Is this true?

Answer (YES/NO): NO